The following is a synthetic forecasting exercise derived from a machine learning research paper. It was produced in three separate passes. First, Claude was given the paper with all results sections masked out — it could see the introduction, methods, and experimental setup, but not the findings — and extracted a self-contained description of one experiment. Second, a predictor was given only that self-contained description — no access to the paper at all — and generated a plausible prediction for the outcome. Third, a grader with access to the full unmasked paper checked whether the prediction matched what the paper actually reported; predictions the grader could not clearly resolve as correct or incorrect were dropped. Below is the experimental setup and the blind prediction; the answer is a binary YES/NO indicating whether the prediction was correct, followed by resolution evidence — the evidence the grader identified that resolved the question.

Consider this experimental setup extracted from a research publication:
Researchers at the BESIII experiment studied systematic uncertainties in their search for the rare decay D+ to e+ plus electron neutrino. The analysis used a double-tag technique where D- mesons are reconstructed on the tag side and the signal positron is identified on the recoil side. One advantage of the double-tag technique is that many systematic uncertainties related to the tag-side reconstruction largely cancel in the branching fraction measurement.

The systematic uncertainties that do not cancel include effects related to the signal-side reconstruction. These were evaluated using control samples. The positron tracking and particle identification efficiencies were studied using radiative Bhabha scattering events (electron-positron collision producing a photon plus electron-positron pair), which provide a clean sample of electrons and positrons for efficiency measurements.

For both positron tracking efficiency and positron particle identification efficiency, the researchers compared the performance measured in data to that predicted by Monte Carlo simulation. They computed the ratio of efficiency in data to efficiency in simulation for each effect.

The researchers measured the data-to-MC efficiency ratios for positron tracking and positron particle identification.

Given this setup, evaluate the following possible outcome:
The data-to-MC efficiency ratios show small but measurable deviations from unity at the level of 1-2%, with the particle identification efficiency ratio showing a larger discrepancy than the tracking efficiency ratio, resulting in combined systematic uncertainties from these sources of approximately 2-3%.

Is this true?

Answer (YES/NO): NO